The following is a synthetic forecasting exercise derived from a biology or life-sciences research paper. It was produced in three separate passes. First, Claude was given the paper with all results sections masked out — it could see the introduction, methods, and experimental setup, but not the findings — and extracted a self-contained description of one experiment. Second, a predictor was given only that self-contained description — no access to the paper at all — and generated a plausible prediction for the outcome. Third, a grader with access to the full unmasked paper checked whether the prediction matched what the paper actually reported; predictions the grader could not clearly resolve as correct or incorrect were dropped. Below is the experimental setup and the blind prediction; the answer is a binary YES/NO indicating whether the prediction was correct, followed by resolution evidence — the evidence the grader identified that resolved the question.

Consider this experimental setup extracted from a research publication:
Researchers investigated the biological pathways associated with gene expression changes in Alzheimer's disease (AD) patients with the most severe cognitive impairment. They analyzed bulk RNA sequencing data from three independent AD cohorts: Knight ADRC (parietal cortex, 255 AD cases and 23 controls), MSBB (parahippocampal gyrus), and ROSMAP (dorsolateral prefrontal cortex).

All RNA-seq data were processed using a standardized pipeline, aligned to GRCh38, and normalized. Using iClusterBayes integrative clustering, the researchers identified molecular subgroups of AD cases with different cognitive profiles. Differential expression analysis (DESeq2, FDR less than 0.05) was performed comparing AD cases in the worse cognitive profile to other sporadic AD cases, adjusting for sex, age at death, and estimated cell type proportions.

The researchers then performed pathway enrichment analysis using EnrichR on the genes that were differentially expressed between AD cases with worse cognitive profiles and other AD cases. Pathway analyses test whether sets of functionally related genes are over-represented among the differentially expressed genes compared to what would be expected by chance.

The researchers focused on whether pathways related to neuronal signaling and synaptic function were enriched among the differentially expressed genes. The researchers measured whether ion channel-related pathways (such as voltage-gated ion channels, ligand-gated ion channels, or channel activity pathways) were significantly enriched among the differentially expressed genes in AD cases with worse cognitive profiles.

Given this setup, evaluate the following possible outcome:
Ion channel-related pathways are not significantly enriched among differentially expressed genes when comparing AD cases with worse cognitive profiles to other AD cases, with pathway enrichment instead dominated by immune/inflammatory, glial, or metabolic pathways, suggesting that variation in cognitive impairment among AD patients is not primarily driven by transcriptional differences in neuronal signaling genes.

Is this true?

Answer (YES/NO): NO